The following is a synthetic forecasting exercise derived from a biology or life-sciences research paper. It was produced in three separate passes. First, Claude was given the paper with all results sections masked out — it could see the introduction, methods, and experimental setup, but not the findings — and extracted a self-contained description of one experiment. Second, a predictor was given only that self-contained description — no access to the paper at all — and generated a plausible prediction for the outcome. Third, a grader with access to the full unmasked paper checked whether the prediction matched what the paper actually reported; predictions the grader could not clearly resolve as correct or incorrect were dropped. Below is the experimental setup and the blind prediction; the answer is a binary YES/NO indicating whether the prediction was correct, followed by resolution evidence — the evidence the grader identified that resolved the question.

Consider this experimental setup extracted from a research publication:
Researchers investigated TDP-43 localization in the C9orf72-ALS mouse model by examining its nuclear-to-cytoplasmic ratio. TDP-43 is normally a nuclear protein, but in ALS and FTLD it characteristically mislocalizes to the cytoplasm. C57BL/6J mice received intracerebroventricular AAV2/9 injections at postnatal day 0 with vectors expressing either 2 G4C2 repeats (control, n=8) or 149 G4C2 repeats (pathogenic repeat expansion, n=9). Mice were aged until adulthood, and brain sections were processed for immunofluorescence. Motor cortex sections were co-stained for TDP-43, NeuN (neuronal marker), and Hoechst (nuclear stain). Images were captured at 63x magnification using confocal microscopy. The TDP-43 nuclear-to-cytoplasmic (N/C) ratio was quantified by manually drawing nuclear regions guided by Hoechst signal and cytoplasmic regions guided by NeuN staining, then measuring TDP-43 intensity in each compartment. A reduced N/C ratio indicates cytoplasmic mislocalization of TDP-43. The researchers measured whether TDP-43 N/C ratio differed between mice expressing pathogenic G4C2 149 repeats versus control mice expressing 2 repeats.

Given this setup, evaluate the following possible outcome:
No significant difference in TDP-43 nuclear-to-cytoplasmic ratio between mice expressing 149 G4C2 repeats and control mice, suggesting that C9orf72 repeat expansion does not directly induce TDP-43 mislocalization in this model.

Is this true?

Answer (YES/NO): YES